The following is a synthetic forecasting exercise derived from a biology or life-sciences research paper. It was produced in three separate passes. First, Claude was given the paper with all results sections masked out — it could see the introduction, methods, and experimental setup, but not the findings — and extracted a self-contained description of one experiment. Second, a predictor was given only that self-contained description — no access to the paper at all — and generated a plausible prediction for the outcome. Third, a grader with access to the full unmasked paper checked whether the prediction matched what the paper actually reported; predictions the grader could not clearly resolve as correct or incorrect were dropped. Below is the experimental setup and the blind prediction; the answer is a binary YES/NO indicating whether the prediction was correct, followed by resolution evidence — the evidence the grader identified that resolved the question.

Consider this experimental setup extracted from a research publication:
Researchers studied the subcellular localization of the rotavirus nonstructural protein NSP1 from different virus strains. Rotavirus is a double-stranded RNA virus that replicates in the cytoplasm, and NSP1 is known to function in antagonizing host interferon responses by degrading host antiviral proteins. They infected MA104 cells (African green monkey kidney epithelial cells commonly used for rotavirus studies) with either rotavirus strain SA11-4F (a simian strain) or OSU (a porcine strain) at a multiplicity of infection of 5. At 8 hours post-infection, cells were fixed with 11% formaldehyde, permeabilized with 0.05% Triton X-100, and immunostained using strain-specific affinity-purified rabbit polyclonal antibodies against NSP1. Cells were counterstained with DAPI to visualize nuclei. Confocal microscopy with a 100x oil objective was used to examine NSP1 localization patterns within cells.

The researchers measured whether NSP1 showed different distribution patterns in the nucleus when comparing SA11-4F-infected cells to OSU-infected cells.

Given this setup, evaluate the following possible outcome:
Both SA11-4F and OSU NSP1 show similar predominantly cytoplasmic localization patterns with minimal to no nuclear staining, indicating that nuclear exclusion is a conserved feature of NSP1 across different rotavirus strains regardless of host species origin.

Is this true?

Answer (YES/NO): NO